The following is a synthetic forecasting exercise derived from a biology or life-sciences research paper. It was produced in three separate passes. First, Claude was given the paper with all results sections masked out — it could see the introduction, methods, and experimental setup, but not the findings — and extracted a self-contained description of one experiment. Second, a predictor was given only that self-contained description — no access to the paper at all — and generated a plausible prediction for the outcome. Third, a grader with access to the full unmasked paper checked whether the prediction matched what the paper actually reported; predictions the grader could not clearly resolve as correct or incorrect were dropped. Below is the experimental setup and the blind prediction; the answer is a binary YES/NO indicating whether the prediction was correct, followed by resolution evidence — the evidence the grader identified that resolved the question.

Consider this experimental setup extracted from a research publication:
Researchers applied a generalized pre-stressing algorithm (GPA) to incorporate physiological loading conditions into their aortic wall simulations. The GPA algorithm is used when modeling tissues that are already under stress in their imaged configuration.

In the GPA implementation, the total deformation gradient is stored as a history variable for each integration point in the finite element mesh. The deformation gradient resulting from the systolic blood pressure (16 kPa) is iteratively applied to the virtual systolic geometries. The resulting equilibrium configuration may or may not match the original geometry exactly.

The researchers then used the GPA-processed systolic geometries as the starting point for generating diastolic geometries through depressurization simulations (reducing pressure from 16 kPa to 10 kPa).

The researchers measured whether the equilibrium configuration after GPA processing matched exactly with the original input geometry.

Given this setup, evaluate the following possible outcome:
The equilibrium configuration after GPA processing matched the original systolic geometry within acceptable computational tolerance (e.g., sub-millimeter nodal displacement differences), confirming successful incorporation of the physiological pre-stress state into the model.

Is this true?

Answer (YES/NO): NO